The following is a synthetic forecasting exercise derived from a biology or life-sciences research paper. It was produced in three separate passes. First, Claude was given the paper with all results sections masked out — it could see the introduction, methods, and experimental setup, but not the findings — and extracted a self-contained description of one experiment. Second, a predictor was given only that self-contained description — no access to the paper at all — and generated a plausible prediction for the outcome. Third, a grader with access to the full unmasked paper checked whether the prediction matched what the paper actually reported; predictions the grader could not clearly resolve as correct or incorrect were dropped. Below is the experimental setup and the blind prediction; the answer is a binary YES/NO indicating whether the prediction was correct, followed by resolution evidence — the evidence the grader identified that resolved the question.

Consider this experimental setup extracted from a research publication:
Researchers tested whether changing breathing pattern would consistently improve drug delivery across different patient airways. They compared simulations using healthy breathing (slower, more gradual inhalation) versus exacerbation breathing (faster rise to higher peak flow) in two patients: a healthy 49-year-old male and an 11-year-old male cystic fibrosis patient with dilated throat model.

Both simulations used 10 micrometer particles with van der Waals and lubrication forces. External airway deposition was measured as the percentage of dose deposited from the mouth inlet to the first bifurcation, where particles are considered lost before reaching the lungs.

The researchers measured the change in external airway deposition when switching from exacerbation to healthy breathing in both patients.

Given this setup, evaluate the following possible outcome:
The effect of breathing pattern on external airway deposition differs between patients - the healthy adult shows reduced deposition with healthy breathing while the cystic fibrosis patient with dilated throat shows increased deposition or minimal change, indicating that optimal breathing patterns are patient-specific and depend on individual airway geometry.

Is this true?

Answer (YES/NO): NO